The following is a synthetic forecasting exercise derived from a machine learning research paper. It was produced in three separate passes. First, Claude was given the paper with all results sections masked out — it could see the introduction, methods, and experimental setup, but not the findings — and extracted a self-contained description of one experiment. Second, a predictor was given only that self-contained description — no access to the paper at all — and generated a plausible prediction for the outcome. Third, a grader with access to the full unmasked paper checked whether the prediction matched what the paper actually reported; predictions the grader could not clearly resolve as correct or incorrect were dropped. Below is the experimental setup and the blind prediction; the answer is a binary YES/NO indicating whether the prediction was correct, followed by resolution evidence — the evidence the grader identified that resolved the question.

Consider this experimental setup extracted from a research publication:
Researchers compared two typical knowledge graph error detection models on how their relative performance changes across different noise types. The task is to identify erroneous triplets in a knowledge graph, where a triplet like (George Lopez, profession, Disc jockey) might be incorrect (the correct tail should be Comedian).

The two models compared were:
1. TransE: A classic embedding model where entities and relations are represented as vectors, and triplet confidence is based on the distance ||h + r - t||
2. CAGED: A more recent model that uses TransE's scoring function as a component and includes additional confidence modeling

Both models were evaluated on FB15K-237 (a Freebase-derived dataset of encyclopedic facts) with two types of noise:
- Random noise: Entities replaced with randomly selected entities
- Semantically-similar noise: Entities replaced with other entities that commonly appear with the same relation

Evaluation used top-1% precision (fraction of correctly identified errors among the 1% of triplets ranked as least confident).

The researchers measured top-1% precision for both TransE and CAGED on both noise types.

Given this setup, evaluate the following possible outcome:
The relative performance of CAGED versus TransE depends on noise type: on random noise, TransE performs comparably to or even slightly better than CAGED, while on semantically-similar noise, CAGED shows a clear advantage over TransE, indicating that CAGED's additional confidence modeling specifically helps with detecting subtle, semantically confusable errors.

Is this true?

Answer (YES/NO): NO